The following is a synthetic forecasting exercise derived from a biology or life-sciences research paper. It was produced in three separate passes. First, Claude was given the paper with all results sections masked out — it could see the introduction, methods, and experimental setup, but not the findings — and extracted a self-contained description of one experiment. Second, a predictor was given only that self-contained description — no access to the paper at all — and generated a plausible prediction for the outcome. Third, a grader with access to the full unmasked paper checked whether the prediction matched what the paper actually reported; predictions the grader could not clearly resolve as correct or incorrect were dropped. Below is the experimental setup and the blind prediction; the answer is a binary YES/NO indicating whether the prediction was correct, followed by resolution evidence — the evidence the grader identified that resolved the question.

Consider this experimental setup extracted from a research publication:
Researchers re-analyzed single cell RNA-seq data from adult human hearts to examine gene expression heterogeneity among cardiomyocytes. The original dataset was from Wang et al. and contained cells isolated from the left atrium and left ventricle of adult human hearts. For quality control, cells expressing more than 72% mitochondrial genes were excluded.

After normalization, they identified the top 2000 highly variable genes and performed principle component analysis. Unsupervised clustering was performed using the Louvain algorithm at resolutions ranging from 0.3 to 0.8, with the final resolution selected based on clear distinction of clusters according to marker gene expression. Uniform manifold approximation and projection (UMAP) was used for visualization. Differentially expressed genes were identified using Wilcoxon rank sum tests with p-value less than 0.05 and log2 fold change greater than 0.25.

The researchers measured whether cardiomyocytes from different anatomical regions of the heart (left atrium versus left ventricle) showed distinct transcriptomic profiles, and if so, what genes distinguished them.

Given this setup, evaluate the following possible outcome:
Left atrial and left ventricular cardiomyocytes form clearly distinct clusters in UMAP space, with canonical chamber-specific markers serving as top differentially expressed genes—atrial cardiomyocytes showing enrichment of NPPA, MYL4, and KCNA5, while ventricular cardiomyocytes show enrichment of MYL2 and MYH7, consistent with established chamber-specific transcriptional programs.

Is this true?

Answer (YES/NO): NO